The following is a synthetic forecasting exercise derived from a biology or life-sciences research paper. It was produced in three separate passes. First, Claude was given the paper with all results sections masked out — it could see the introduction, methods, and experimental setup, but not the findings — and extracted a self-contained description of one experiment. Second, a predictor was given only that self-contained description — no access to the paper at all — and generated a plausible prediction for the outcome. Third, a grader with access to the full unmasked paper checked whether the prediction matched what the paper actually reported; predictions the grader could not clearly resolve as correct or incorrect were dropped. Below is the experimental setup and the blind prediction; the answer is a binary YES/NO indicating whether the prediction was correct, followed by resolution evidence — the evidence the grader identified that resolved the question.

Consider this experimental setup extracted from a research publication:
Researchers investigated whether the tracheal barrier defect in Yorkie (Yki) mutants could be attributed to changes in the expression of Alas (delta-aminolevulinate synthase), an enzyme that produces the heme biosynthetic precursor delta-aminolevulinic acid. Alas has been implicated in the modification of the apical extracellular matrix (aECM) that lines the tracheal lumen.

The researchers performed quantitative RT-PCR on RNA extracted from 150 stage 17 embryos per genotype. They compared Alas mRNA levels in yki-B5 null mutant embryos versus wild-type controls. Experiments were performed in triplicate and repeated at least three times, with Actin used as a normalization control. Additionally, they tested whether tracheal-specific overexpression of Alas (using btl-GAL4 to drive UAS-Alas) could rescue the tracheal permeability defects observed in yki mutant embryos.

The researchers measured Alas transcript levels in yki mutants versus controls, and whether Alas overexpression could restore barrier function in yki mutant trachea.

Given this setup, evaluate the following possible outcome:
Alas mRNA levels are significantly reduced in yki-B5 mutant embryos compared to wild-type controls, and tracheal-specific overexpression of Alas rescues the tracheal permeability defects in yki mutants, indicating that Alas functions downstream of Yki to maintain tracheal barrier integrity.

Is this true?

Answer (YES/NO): YES